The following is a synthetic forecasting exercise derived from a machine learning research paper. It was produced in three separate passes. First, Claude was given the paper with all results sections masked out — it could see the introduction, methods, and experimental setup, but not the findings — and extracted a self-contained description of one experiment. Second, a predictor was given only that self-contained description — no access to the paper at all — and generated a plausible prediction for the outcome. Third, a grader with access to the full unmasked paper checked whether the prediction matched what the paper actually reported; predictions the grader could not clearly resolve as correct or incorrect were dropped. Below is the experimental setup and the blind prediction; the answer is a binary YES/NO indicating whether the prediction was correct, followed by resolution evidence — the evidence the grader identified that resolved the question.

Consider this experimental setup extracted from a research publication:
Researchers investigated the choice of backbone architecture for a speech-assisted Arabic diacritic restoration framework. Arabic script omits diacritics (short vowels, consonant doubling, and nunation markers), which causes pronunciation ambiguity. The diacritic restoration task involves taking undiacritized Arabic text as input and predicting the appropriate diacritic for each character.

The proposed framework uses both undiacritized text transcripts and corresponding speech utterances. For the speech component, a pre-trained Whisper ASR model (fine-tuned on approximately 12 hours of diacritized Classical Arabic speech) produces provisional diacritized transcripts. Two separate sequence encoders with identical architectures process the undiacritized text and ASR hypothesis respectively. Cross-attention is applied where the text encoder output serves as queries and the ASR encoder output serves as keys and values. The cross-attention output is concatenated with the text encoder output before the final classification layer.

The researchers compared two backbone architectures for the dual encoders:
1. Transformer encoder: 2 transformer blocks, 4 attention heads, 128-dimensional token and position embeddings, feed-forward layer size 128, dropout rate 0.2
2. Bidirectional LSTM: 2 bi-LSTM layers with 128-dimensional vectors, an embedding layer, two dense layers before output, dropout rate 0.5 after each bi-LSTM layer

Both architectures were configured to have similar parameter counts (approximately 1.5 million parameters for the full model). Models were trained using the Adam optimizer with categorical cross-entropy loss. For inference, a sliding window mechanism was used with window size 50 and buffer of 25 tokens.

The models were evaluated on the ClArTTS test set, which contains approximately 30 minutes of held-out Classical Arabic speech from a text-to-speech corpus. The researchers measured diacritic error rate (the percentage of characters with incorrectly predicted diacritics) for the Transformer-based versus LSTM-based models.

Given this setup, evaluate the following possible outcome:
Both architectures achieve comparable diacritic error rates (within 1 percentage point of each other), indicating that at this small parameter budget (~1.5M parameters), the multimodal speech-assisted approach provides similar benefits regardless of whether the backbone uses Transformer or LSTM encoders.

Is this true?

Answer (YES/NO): NO